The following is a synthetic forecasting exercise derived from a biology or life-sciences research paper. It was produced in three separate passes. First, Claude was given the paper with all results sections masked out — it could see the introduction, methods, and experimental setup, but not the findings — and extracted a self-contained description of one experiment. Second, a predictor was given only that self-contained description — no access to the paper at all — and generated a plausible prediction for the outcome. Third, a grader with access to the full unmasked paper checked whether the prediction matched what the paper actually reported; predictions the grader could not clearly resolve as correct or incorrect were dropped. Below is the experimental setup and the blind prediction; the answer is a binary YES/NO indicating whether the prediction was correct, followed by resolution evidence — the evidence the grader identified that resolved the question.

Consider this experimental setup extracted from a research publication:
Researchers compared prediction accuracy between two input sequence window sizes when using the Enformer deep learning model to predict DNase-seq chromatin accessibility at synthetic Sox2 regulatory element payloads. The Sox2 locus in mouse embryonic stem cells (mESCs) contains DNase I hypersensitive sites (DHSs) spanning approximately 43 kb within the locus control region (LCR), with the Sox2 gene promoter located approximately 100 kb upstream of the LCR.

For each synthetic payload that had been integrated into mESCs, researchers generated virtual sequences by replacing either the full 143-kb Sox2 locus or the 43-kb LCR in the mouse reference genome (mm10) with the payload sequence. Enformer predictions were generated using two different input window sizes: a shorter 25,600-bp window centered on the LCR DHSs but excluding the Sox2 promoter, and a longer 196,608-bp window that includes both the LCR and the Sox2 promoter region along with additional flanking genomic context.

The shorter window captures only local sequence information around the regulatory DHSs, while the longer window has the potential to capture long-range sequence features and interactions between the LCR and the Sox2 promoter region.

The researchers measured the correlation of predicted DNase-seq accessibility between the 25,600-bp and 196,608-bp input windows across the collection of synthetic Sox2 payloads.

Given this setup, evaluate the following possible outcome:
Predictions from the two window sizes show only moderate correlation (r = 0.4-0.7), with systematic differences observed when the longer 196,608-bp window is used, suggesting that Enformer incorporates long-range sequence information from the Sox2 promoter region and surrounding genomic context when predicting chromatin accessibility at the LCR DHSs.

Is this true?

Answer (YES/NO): NO